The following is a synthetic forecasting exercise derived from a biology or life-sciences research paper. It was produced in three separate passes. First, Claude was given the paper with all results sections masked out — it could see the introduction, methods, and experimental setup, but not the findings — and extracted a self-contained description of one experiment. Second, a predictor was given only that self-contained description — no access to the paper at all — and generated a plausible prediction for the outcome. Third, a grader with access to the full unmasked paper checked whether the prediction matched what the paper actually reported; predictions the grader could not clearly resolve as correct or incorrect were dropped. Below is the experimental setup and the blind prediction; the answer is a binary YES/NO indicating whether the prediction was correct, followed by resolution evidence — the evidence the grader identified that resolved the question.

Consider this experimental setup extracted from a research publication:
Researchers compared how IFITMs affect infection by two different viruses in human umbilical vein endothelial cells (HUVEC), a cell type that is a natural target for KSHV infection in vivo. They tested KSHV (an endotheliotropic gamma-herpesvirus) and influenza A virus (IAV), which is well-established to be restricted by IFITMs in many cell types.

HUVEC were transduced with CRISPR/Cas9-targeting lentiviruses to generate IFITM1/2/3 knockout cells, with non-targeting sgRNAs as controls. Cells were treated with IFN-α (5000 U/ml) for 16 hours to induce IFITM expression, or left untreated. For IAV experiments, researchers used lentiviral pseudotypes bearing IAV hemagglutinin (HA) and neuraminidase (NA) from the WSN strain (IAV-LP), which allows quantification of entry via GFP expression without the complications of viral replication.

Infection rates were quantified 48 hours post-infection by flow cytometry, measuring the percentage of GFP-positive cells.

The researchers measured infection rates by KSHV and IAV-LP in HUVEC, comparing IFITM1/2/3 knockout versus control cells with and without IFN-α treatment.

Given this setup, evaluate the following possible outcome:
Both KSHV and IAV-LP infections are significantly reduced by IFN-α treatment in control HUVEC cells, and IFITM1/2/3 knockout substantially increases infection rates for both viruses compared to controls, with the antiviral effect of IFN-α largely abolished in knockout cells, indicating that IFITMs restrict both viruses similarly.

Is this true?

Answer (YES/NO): NO